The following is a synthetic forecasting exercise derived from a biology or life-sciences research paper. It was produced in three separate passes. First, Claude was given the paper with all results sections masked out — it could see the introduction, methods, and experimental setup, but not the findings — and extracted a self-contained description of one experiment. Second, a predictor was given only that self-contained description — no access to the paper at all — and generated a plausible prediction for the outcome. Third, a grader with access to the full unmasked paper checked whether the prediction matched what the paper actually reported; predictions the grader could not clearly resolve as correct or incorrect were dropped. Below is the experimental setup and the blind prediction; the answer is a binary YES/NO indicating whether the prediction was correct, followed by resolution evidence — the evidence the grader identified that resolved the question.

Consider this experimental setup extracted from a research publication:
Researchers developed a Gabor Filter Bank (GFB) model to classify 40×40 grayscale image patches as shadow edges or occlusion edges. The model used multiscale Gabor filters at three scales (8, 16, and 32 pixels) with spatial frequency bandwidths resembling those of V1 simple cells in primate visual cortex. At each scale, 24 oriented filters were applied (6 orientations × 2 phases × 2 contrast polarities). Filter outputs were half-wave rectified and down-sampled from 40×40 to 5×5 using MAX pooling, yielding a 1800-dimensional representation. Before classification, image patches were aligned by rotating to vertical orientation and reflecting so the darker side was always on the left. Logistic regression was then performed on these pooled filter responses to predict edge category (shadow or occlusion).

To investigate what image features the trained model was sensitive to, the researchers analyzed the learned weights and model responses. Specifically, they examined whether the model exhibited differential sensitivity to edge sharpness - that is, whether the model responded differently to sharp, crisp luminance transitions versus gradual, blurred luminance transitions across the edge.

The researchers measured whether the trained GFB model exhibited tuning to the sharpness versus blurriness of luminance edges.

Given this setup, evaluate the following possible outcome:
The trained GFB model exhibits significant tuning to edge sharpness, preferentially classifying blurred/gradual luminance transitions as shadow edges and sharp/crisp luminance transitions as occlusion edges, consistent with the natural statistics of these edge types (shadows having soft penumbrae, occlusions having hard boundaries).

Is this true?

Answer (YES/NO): YES